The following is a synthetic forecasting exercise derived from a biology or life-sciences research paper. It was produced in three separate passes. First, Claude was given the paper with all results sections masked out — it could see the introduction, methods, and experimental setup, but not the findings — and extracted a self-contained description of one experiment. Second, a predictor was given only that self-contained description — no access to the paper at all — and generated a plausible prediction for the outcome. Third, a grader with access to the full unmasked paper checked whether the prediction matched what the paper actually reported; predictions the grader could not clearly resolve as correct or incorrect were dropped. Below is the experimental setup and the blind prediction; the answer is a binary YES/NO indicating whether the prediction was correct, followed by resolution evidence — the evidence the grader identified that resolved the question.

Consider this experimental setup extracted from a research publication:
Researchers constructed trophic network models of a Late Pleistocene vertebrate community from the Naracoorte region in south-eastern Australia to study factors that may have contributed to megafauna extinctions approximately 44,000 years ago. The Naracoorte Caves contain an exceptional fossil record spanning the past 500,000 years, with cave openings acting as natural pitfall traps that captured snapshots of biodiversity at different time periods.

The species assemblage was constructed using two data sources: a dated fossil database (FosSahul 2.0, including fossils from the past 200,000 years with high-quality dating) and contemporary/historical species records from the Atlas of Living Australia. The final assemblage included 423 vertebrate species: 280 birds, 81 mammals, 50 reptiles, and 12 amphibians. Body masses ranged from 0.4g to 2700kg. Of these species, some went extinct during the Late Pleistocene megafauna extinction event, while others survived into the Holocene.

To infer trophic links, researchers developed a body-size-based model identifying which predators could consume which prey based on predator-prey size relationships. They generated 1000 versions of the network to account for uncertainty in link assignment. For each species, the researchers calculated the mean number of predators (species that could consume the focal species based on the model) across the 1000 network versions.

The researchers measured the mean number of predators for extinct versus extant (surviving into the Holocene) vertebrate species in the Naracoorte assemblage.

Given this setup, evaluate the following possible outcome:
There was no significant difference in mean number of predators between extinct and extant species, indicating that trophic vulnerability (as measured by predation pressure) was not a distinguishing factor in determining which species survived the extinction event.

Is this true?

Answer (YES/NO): NO